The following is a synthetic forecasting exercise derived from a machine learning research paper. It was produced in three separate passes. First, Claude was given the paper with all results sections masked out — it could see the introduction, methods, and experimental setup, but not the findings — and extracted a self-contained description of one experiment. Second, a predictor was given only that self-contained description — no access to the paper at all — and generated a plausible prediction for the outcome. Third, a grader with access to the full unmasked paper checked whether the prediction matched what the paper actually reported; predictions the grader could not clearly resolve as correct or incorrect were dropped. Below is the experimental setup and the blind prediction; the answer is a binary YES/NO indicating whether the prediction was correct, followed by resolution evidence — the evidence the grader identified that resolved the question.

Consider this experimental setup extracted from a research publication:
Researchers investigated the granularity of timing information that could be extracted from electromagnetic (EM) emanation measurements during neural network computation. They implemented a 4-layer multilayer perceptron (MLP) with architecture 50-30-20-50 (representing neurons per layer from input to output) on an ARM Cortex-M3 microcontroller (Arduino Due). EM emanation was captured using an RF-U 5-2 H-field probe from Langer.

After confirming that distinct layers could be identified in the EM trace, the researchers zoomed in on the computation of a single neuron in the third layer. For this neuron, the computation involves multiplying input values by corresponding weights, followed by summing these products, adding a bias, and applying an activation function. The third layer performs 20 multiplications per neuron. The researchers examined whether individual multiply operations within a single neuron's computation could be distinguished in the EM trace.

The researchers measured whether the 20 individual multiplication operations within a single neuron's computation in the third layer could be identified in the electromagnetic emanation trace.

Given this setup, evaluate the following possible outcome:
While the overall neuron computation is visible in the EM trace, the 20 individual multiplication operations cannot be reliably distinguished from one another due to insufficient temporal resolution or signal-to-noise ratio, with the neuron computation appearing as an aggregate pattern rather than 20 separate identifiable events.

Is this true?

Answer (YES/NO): NO